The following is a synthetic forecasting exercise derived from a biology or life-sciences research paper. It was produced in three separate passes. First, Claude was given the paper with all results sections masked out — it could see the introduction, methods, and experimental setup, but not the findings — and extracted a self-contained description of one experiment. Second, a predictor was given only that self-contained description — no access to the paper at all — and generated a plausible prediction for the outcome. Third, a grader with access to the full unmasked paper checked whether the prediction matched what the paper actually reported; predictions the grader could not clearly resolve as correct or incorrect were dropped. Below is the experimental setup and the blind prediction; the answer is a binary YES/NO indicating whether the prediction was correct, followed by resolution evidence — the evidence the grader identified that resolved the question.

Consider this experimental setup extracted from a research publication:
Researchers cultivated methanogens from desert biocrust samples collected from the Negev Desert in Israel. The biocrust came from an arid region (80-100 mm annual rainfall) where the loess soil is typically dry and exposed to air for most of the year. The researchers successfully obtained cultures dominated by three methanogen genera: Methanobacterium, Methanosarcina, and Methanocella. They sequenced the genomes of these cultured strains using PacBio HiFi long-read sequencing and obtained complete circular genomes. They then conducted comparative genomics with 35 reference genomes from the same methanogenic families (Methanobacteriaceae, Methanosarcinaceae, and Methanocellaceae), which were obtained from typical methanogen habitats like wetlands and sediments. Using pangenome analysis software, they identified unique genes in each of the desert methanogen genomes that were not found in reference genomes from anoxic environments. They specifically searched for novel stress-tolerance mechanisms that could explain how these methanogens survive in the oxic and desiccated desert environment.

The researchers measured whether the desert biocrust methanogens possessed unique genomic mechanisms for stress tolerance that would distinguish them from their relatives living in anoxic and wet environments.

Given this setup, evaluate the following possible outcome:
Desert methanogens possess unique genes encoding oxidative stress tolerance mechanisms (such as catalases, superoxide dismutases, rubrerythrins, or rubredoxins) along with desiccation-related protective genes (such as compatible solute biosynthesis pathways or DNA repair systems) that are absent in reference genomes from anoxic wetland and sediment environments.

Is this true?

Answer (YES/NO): NO